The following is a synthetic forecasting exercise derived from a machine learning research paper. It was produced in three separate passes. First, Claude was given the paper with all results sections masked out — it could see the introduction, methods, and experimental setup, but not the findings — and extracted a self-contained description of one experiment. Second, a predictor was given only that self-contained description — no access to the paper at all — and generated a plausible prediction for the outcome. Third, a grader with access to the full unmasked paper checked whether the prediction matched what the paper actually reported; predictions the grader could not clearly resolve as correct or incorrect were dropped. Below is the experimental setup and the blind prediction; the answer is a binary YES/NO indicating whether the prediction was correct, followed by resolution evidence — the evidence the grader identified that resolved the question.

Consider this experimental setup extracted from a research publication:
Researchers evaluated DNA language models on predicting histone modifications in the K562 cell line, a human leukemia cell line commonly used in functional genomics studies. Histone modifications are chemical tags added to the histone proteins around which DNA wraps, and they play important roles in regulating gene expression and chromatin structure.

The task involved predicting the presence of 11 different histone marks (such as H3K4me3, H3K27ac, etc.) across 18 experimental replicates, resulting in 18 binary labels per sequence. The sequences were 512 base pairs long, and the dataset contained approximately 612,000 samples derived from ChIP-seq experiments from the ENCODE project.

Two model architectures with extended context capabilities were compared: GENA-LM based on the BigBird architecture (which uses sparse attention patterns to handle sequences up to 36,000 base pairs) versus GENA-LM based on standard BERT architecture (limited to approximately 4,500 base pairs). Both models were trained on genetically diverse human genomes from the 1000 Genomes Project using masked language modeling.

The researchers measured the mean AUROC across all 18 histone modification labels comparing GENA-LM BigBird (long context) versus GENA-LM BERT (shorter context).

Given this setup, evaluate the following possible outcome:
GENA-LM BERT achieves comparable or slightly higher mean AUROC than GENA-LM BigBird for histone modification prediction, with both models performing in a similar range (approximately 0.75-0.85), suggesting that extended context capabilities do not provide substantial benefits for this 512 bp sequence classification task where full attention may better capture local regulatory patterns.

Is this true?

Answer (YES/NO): YES